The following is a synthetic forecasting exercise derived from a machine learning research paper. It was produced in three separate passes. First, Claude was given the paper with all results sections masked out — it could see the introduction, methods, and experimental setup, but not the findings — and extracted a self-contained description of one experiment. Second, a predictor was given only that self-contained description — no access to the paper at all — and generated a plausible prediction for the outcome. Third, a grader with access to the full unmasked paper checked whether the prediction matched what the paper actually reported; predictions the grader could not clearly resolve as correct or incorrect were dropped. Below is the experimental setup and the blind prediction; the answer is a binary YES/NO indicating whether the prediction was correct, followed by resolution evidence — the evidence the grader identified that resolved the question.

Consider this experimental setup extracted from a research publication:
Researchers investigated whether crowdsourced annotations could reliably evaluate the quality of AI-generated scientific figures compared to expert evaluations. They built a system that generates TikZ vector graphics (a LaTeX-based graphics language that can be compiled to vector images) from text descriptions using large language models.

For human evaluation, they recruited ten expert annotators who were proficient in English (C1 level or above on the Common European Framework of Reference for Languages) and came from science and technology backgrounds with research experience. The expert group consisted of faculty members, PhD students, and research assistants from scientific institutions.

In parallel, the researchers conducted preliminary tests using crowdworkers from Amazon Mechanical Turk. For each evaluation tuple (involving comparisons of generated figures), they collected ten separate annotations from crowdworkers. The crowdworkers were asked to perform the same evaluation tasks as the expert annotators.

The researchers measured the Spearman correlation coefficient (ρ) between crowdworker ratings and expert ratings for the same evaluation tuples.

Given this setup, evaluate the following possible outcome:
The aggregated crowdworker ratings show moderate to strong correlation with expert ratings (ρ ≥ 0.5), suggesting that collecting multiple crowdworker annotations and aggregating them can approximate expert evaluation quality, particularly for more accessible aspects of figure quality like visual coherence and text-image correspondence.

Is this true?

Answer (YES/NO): NO